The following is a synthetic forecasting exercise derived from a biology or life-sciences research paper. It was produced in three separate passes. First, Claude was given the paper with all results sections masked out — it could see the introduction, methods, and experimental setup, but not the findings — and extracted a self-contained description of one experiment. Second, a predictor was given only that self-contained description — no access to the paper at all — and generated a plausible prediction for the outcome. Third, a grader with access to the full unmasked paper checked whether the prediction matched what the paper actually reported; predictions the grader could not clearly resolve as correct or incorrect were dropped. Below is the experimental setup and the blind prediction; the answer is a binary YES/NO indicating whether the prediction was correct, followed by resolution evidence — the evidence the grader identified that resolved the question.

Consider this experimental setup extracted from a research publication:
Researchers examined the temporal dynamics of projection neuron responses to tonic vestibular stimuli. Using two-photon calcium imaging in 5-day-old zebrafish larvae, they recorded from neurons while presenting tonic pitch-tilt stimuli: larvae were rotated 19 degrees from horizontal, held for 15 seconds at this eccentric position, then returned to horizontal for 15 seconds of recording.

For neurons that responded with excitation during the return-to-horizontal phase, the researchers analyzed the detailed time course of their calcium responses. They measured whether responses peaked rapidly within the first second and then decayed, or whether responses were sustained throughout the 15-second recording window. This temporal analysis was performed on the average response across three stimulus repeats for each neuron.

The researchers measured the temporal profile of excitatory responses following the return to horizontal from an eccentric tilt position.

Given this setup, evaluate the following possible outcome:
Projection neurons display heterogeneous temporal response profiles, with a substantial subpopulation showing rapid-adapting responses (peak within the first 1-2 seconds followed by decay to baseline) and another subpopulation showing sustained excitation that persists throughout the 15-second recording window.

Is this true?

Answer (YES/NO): NO